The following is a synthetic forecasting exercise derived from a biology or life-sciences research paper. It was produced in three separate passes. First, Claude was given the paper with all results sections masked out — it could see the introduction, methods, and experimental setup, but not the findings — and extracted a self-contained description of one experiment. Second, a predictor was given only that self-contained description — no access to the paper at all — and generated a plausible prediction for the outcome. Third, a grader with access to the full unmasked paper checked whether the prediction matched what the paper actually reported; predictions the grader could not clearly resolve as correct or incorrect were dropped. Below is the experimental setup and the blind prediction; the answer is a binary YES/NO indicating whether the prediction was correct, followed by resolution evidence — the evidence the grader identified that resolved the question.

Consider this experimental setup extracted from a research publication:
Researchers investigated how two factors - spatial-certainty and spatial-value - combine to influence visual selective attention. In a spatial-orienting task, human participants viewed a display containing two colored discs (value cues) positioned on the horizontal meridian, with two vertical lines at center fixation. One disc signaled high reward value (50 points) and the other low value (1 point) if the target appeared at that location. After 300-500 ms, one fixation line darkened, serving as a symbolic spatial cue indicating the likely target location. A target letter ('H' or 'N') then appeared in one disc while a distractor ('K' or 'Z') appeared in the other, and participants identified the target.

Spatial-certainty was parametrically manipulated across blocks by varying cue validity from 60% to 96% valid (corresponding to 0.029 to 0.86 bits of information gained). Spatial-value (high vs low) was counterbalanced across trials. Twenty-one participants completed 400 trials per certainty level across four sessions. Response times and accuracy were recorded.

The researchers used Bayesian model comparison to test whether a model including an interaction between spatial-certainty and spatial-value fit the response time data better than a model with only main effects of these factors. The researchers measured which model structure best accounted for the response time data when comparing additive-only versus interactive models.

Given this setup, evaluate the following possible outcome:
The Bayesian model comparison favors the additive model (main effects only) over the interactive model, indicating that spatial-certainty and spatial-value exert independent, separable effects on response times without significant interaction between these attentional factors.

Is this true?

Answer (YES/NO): YES